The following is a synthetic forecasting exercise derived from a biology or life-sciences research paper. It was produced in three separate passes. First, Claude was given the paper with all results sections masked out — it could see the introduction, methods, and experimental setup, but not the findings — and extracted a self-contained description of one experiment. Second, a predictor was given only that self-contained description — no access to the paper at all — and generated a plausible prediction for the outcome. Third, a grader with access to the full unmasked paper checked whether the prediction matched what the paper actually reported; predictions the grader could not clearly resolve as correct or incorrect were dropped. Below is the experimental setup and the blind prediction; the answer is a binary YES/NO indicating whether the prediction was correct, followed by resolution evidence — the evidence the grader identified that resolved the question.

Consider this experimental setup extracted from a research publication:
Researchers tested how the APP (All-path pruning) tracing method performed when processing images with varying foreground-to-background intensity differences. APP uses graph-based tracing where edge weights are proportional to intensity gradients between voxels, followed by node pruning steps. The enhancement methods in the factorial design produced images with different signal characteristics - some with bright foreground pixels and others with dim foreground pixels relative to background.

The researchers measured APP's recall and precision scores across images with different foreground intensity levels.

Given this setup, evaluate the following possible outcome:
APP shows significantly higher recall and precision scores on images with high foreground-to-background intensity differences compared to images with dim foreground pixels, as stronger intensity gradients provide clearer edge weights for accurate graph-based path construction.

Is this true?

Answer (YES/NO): NO